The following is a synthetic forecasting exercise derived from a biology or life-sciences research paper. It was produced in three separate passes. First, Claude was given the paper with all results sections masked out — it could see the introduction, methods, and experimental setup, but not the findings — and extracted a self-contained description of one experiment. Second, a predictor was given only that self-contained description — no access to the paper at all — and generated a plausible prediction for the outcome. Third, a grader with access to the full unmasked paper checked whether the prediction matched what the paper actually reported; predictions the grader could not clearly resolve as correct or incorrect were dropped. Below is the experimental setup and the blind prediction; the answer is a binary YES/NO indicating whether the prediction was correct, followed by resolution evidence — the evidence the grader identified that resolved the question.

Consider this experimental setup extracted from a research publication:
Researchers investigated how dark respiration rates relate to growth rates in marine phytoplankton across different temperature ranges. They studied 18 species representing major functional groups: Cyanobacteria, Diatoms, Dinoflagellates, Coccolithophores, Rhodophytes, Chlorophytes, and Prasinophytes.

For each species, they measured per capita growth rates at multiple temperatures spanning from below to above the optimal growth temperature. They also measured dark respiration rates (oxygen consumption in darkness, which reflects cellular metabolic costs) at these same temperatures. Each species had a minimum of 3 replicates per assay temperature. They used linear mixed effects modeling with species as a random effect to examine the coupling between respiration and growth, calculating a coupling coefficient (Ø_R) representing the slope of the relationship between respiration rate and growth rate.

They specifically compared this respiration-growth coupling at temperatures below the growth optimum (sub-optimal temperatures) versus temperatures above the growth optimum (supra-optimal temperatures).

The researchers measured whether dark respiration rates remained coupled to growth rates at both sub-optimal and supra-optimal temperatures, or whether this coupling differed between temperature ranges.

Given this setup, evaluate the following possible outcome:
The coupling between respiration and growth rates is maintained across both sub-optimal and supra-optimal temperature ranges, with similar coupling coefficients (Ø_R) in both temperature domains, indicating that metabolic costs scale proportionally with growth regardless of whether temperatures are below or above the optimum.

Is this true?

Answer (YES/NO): NO